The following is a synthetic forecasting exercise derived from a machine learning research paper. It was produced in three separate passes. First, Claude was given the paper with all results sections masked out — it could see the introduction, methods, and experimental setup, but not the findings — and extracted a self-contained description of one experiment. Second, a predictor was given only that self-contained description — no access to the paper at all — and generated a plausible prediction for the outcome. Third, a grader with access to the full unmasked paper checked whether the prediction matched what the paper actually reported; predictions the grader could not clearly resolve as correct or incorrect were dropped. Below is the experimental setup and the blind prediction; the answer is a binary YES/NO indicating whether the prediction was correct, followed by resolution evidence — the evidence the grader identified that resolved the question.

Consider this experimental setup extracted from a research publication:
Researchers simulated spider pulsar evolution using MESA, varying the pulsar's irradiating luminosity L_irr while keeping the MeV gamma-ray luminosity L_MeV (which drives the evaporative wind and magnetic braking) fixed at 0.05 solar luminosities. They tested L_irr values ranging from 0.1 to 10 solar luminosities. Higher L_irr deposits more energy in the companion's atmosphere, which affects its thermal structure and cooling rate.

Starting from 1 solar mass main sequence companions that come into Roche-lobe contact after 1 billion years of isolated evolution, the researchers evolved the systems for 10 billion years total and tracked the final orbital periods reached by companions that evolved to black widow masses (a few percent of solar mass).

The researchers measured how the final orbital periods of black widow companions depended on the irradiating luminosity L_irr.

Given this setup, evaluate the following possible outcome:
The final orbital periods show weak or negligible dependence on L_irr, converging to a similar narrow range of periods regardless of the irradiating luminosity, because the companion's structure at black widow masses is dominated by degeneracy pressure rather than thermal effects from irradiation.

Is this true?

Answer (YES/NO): NO